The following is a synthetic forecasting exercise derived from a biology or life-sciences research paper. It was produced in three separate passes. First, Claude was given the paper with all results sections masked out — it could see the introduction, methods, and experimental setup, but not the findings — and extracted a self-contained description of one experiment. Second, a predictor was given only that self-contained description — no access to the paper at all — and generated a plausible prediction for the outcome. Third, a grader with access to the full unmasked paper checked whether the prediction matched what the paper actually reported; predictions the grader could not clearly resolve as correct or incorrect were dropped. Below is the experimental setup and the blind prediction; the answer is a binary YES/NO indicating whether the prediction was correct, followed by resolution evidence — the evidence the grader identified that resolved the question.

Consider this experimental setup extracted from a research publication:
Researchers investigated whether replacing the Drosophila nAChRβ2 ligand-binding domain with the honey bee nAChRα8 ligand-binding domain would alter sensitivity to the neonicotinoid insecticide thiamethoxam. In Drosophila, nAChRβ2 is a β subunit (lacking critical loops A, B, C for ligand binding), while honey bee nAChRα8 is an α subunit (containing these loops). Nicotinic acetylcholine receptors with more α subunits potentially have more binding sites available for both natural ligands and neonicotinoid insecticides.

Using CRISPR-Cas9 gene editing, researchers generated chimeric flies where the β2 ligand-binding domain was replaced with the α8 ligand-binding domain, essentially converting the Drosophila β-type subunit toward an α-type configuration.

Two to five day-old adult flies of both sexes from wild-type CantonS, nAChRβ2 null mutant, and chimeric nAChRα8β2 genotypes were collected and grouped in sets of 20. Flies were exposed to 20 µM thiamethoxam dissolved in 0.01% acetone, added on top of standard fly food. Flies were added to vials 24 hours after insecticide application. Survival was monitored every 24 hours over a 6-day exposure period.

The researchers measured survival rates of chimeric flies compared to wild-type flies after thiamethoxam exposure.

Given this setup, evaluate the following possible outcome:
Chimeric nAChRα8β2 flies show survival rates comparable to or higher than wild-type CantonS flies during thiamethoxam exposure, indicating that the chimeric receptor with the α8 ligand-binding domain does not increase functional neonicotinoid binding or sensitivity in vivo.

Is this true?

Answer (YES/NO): YES